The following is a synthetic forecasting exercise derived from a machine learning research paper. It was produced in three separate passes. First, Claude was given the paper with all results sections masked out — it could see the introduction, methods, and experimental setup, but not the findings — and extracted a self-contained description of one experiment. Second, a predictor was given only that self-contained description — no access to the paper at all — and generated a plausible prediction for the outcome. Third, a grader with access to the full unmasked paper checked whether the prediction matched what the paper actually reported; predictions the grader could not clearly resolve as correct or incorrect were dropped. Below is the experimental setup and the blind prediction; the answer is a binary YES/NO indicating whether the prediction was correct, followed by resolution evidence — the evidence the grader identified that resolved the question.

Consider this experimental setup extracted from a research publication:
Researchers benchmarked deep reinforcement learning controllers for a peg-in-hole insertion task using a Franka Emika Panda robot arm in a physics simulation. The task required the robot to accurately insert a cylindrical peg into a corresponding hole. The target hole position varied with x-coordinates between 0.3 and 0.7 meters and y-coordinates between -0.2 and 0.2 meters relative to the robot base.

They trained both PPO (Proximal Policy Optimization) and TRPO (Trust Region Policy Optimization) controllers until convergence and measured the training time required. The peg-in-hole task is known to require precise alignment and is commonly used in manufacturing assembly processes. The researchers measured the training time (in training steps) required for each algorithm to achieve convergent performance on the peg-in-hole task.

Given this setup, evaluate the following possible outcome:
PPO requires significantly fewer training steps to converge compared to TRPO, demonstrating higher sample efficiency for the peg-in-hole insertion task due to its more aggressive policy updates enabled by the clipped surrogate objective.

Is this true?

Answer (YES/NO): YES